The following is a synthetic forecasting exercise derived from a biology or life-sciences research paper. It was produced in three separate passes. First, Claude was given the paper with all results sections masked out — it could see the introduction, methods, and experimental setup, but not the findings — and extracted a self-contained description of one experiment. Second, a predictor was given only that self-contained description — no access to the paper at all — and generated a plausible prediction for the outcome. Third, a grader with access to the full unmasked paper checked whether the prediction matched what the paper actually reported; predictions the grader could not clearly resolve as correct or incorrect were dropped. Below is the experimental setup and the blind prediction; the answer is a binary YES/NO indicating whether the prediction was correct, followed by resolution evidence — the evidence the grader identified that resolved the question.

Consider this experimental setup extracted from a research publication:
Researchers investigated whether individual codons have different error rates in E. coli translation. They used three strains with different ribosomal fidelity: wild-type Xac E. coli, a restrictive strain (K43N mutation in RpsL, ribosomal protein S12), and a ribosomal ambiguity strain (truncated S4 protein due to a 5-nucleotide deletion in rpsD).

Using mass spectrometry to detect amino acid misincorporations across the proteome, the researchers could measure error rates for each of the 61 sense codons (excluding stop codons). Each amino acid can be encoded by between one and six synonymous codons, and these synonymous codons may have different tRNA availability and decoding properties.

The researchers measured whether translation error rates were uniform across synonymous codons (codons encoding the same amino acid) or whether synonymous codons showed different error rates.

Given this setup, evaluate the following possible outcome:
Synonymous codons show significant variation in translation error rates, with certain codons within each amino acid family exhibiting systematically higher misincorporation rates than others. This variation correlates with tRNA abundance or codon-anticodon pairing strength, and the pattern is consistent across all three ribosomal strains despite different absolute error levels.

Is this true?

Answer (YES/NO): NO